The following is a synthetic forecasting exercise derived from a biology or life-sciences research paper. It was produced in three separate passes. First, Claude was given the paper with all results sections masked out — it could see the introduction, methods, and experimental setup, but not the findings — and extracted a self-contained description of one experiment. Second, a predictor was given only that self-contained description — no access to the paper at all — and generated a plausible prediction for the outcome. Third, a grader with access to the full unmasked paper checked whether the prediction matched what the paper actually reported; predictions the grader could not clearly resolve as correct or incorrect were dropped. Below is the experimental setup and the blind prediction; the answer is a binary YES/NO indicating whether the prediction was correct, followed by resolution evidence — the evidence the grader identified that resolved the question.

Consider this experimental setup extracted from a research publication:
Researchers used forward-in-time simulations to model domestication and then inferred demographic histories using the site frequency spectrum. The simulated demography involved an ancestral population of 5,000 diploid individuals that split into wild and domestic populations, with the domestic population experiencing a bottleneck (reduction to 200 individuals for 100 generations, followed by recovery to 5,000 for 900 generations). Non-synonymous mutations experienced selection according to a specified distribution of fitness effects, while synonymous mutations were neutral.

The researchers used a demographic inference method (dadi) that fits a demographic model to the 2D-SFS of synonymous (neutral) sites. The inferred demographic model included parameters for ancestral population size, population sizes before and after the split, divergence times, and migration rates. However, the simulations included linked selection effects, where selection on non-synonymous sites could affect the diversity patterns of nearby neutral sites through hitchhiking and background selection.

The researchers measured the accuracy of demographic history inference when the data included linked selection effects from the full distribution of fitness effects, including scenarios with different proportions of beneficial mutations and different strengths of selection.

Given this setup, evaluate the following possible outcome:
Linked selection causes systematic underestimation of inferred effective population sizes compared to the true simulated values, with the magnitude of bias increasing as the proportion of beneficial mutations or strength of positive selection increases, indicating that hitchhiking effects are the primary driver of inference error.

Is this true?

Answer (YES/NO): NO